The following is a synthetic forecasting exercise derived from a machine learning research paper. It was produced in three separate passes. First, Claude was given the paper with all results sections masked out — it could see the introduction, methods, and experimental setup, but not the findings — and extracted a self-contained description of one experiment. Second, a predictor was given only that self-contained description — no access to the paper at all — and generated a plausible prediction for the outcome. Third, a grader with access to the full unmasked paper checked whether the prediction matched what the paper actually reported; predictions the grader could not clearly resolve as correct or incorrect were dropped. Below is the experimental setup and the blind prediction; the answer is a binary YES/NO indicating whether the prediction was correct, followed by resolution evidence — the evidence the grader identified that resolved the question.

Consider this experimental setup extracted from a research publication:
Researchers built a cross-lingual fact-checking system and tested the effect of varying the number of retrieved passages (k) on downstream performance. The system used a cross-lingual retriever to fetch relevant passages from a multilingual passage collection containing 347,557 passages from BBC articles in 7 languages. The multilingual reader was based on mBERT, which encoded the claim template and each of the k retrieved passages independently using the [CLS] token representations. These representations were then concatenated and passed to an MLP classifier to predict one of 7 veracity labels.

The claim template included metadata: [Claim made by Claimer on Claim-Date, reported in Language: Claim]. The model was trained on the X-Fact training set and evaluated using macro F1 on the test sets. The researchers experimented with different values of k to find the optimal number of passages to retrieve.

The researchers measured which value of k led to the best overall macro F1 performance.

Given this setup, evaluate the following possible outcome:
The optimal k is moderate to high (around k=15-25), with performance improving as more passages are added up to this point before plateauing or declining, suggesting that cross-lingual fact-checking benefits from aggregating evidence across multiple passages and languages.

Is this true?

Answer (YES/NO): NO